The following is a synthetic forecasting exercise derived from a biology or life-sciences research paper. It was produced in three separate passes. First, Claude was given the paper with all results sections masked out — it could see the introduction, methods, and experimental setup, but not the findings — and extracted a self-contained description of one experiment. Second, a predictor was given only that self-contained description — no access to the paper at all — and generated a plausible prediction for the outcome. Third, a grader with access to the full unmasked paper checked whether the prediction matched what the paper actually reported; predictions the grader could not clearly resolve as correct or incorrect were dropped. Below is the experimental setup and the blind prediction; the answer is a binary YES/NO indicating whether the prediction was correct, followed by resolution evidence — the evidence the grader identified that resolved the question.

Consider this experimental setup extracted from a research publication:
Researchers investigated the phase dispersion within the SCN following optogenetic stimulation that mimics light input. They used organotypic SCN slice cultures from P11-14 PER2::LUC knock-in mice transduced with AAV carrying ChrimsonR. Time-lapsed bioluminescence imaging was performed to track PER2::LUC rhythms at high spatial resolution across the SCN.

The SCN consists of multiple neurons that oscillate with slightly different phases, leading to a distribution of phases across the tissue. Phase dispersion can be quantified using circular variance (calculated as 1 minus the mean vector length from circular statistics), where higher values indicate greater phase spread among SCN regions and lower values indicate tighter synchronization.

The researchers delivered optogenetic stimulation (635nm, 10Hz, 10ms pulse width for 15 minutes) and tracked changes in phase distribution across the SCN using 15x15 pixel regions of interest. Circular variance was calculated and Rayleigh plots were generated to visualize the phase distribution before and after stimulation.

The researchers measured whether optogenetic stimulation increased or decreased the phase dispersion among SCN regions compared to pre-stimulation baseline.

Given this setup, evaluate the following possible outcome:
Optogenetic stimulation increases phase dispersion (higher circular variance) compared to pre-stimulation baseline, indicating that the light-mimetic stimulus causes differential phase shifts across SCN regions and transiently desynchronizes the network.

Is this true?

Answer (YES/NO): YES